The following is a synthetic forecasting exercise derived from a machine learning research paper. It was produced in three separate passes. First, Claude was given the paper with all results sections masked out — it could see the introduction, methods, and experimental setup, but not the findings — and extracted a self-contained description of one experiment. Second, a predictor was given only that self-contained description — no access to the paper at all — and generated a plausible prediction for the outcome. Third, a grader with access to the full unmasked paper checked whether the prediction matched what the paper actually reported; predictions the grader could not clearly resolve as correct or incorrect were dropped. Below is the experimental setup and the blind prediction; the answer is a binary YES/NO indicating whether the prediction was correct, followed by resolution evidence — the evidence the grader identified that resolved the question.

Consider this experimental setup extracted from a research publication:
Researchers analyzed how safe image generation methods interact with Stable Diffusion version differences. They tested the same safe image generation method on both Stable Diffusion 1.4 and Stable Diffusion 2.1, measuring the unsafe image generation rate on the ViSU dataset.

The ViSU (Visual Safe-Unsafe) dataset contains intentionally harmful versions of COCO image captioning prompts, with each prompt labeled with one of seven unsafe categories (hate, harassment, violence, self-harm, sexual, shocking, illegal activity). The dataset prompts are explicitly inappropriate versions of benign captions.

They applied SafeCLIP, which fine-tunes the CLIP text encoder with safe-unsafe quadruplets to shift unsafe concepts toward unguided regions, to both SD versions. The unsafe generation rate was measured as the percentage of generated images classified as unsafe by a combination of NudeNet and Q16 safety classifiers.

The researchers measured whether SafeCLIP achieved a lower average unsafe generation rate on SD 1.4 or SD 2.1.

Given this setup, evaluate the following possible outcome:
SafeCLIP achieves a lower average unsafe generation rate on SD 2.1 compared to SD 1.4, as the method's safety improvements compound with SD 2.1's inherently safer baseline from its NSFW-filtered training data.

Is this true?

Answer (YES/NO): YES